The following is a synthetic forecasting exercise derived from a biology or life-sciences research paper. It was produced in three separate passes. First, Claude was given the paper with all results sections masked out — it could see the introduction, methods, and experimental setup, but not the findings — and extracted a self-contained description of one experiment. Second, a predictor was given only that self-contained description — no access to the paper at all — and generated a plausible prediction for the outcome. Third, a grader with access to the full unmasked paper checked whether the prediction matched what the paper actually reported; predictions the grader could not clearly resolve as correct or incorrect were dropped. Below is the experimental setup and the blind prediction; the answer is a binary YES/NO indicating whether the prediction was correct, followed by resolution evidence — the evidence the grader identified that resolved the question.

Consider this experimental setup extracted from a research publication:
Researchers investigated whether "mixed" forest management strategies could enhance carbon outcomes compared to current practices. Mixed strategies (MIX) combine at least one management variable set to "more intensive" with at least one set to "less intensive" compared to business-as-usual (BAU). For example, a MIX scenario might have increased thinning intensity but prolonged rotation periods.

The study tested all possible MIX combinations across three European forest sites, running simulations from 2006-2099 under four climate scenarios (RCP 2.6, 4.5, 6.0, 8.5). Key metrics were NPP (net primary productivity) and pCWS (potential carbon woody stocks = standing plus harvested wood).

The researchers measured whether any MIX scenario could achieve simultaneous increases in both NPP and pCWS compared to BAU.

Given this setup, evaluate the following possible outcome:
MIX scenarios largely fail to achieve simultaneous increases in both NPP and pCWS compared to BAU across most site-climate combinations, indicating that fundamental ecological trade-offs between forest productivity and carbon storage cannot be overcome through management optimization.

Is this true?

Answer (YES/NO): NO